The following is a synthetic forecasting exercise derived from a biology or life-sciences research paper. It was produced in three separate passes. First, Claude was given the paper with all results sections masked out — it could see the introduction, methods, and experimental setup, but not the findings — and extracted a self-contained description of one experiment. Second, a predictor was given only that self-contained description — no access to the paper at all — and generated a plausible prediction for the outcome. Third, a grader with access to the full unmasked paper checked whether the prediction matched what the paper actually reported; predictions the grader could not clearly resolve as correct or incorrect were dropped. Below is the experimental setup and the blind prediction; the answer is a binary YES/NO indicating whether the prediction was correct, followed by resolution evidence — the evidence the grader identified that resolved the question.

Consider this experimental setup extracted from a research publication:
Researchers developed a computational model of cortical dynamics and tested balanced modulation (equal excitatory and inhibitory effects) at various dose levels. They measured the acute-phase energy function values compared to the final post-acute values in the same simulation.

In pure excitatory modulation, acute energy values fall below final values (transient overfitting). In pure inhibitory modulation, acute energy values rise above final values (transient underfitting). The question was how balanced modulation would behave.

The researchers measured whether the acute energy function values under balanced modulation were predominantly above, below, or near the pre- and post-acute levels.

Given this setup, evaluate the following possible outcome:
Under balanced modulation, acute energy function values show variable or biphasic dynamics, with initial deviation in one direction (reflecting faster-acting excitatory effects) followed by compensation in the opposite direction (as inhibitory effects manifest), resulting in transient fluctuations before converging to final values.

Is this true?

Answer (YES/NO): NO